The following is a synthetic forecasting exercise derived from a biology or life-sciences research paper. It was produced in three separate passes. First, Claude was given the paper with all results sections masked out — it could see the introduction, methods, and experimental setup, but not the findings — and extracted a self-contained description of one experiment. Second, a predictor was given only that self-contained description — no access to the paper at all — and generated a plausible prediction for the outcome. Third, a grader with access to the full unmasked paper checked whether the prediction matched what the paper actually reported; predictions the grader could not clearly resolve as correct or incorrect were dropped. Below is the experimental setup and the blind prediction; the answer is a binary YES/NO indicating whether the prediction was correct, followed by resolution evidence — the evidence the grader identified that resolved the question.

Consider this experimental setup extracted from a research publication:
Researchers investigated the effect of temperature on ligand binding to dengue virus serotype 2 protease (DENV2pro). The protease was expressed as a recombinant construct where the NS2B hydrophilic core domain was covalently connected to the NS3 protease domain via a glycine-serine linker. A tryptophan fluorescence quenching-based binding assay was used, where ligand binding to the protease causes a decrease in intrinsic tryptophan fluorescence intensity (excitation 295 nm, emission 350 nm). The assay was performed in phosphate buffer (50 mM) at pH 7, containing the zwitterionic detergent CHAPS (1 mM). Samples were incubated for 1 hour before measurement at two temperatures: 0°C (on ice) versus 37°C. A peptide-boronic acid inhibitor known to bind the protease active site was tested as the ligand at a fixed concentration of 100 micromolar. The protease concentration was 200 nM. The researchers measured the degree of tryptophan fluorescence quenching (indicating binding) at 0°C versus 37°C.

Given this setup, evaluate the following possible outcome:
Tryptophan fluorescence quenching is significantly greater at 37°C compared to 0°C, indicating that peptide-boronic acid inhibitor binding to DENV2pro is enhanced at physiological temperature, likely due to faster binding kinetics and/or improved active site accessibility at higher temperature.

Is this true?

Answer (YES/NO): YES